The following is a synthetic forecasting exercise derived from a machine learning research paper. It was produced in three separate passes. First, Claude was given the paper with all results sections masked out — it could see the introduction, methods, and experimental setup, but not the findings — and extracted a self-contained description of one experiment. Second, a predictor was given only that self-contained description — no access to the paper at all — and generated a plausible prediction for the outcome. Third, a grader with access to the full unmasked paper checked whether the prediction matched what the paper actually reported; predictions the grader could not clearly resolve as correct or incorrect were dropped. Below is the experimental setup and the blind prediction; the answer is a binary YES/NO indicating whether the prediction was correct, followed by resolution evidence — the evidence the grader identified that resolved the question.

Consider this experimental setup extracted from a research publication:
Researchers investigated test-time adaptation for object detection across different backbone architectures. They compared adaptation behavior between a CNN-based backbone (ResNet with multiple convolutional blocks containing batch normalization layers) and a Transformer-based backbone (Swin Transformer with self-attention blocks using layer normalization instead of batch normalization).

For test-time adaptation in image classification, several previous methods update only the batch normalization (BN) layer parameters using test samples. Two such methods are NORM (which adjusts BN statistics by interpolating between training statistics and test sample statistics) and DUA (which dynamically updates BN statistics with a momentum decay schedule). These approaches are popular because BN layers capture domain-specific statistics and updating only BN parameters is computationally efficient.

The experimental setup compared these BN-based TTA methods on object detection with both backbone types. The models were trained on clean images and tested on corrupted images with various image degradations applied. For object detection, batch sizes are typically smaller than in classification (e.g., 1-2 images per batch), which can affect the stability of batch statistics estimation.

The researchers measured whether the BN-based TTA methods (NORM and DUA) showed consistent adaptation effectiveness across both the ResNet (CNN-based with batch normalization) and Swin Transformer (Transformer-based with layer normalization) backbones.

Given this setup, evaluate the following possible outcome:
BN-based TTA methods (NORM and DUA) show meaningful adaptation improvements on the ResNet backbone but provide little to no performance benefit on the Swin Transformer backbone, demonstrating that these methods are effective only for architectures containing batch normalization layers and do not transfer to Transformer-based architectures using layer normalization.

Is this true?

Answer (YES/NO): NO